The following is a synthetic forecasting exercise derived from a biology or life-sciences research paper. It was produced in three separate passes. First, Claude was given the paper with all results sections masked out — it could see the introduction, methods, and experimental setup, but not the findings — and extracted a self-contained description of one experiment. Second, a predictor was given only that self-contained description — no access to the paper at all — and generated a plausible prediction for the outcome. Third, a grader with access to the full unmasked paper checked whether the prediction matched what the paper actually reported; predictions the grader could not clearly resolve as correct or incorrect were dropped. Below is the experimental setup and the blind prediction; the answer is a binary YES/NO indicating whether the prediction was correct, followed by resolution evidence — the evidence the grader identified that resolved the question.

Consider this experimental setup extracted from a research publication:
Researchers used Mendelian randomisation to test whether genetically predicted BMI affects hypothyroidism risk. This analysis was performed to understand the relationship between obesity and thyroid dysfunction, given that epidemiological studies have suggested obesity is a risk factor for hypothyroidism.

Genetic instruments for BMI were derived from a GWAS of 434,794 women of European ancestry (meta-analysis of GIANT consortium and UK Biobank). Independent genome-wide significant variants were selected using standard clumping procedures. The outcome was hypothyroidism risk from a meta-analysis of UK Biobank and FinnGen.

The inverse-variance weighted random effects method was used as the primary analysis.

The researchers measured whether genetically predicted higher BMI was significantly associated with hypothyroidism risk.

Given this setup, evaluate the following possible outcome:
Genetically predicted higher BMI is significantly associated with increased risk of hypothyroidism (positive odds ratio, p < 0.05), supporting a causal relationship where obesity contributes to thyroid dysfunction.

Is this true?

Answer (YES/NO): YES